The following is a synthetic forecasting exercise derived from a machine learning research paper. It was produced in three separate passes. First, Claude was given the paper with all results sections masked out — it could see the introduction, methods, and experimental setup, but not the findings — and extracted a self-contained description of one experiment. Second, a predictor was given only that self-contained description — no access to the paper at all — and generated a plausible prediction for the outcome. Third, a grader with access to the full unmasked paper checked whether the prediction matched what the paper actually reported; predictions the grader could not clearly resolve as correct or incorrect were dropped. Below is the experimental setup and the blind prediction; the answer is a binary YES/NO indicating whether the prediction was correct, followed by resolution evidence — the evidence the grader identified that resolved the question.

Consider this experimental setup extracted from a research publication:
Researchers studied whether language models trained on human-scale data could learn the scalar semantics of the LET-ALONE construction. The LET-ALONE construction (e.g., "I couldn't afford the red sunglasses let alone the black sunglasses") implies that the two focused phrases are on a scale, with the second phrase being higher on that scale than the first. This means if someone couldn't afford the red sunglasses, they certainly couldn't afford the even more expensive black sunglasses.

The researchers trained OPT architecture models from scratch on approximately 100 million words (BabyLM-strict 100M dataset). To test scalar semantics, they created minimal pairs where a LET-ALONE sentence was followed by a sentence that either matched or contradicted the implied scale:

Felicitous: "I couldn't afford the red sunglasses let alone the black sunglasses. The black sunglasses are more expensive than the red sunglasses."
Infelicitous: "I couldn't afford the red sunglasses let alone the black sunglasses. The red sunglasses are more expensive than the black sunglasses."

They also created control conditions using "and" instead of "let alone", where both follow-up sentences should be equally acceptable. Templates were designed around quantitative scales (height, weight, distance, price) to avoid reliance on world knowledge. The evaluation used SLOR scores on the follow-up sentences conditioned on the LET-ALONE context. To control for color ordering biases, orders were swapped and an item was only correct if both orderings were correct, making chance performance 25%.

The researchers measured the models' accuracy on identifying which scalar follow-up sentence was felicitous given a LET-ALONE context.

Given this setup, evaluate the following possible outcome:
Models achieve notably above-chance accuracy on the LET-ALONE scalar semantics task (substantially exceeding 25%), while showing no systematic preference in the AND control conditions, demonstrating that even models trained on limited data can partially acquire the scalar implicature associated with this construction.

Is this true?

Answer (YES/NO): NO